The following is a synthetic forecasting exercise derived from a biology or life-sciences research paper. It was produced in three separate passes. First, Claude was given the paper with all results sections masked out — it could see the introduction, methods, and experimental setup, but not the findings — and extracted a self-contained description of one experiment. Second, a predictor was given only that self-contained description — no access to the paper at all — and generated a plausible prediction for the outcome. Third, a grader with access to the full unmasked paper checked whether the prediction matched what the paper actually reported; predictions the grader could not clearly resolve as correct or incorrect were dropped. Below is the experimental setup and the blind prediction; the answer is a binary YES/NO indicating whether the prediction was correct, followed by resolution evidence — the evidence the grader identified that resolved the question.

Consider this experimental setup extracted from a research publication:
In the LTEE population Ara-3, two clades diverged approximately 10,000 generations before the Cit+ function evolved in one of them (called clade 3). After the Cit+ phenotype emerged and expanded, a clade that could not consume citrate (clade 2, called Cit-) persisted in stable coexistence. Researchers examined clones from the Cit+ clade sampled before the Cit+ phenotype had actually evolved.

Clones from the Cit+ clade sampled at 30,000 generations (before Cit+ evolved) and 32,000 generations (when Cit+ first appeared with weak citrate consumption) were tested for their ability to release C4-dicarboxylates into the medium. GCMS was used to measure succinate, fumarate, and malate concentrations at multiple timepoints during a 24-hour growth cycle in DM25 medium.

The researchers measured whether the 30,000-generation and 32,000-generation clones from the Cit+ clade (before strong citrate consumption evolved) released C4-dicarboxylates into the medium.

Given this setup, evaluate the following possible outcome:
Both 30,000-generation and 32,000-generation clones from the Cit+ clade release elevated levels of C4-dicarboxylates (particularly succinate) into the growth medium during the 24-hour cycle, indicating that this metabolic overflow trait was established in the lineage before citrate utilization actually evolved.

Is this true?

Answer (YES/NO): NO